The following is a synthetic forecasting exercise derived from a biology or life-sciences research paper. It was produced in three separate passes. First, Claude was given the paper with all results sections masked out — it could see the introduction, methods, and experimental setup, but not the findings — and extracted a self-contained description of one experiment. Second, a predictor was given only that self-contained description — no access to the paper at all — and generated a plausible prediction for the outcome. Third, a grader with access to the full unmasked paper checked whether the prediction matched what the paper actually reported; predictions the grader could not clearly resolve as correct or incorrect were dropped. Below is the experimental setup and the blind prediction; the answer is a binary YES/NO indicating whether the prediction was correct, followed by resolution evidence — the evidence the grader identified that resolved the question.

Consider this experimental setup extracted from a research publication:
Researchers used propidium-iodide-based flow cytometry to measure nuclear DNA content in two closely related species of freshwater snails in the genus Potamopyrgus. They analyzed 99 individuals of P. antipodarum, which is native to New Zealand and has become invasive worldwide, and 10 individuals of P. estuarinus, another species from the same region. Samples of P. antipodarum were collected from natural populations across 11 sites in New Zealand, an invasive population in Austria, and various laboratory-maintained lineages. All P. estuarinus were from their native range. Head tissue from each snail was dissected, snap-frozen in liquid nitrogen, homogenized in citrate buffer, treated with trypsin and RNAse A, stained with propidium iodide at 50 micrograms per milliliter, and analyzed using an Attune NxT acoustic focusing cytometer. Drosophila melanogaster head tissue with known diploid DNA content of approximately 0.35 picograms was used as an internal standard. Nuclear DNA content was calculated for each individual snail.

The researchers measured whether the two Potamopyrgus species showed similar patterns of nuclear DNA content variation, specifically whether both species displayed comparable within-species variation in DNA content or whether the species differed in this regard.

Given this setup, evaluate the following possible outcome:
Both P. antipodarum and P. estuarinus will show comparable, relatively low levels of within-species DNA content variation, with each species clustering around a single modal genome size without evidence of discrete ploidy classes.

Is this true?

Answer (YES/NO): NO